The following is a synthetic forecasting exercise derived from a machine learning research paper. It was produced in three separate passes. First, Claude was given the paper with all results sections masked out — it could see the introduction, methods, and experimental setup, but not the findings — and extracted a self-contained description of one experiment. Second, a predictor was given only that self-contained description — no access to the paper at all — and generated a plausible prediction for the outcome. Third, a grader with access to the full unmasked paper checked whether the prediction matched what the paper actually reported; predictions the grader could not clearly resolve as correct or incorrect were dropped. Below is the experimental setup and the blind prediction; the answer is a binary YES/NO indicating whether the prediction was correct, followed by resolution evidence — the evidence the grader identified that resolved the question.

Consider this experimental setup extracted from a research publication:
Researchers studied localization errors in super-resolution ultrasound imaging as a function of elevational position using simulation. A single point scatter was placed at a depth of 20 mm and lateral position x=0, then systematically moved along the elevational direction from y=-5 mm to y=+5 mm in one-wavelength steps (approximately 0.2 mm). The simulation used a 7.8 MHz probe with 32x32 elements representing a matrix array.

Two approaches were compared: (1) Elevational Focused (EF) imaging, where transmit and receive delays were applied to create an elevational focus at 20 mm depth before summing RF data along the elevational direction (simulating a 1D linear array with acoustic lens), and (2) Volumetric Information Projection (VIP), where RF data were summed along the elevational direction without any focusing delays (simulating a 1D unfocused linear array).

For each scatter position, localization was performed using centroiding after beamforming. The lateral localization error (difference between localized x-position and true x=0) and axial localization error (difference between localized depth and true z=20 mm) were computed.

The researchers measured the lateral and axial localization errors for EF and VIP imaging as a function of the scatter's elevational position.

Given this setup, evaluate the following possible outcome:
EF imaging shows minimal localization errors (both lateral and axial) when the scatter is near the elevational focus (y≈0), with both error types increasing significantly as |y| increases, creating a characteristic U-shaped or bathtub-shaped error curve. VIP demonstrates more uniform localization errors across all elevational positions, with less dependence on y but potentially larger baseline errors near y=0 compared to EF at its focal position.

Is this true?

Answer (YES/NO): NO